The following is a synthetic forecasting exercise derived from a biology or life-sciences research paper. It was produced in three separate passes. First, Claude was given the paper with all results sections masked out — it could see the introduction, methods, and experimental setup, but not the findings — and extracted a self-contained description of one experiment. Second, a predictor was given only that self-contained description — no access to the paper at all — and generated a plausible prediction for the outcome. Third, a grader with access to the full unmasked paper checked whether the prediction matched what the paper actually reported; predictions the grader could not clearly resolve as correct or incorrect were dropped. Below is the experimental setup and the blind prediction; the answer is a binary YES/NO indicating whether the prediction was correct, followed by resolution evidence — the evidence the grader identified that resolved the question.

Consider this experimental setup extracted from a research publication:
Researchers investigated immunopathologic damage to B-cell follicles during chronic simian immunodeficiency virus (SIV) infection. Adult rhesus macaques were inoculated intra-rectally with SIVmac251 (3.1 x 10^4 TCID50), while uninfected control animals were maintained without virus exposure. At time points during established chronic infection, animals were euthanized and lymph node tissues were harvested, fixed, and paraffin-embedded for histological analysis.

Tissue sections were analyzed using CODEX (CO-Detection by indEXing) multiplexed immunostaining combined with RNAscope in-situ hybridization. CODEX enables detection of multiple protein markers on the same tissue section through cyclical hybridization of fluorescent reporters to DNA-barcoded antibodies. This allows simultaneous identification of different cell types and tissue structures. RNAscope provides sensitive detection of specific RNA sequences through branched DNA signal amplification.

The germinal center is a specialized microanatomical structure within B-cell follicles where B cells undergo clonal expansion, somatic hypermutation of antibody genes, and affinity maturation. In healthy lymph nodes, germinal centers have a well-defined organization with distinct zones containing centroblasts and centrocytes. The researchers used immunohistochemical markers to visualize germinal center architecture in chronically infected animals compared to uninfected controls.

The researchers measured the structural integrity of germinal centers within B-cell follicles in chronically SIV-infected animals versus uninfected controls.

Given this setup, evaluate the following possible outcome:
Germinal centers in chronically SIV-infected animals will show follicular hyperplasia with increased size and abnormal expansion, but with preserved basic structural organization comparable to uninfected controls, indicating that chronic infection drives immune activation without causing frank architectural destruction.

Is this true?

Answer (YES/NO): NO